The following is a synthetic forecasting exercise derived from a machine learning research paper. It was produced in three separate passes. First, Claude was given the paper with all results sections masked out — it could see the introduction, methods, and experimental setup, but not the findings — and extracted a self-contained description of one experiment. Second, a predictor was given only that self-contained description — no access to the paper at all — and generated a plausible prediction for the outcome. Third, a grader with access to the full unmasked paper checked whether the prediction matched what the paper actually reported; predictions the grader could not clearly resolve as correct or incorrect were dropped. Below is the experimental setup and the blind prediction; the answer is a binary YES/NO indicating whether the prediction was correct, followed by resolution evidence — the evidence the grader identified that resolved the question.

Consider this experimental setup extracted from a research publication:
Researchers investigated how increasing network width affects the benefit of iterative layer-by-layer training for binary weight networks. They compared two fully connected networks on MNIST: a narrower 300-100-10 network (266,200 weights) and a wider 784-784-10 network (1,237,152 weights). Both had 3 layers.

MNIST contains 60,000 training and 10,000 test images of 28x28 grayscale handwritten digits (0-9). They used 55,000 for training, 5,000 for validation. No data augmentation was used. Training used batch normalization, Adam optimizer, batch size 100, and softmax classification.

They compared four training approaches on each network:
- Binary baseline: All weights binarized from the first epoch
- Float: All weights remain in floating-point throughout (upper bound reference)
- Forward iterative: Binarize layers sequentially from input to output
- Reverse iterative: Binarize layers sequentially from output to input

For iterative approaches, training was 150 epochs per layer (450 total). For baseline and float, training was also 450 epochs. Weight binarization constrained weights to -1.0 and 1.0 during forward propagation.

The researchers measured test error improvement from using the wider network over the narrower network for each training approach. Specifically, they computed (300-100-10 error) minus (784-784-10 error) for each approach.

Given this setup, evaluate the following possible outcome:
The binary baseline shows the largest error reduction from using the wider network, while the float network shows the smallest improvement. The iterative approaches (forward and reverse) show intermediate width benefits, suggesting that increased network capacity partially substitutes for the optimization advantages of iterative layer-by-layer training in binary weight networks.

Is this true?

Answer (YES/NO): NO